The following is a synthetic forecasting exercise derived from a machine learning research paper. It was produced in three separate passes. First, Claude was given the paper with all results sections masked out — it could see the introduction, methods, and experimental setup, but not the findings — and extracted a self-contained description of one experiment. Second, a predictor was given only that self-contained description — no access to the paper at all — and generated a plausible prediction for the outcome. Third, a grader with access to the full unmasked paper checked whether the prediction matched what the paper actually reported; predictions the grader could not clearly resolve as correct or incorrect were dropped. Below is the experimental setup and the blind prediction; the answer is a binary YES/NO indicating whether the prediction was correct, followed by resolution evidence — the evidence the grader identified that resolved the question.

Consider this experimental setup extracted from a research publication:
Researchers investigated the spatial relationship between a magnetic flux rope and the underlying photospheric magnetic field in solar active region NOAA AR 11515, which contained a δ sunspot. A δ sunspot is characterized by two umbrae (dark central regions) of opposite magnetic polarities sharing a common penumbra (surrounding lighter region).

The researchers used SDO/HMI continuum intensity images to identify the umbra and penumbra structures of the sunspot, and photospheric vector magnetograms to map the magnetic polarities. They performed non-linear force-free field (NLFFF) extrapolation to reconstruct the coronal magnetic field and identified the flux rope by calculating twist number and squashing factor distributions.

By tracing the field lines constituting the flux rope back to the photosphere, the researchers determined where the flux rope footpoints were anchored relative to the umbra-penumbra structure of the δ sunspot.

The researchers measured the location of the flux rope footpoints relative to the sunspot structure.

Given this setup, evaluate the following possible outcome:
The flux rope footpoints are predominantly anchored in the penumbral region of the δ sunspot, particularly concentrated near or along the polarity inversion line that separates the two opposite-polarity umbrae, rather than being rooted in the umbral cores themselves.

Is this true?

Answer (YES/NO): NO